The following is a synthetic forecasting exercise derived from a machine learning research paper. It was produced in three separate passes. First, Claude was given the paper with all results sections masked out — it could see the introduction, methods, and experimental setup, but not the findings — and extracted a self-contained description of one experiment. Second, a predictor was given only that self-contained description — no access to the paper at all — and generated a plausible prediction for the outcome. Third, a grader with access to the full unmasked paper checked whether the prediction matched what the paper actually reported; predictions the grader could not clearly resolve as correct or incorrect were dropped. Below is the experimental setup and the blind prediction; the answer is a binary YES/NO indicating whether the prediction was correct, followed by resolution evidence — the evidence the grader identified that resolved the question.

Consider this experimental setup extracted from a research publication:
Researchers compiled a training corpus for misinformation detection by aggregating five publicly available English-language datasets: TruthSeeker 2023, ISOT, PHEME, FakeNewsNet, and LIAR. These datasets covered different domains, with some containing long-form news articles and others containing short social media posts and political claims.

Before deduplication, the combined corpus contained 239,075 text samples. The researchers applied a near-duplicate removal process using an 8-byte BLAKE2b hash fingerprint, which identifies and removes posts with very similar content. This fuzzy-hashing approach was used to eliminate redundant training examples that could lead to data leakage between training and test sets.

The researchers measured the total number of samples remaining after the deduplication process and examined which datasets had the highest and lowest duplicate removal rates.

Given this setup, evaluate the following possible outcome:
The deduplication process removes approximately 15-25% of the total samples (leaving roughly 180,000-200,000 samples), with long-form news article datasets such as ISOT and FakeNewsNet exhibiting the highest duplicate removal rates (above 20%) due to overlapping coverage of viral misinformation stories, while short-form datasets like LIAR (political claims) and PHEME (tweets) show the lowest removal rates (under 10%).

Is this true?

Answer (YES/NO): NO